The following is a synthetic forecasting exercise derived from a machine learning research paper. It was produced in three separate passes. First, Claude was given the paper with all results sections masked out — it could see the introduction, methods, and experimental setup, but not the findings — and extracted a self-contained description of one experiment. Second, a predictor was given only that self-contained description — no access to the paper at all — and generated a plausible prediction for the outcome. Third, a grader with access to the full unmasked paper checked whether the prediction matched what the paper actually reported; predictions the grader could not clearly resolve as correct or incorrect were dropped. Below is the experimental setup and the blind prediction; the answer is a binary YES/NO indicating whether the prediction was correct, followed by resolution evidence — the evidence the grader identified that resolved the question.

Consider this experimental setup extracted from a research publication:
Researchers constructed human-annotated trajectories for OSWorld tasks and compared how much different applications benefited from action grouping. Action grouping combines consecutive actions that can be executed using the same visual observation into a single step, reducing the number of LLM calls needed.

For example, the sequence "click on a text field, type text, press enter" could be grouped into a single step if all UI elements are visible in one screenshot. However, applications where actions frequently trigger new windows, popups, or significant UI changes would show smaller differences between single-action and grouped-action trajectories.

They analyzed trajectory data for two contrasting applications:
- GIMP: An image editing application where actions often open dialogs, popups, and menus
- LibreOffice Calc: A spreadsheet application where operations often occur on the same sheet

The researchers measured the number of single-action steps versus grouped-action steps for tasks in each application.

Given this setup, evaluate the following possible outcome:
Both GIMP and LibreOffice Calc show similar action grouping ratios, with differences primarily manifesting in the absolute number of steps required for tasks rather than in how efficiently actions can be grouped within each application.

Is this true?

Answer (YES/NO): NO